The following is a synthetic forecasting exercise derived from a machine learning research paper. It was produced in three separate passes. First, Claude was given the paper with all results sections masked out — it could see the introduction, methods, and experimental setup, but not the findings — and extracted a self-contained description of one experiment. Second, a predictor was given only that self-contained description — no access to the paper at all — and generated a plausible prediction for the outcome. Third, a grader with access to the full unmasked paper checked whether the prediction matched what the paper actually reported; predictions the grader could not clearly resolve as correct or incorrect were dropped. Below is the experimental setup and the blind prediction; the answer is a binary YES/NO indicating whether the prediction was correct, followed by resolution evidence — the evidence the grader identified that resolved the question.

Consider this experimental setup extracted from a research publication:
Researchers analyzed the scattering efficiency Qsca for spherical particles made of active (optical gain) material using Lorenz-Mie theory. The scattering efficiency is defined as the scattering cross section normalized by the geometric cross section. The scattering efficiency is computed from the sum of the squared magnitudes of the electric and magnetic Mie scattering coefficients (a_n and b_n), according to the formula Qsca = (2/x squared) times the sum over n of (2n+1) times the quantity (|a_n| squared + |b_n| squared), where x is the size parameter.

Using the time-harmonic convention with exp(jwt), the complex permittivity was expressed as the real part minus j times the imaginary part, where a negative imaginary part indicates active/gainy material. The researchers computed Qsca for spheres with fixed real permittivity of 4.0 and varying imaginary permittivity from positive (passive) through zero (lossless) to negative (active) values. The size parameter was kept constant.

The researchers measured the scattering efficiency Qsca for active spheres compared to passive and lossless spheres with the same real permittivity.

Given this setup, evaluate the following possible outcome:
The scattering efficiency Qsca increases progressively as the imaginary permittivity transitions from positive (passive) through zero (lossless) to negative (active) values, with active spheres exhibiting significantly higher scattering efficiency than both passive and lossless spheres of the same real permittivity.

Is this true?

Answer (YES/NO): NO